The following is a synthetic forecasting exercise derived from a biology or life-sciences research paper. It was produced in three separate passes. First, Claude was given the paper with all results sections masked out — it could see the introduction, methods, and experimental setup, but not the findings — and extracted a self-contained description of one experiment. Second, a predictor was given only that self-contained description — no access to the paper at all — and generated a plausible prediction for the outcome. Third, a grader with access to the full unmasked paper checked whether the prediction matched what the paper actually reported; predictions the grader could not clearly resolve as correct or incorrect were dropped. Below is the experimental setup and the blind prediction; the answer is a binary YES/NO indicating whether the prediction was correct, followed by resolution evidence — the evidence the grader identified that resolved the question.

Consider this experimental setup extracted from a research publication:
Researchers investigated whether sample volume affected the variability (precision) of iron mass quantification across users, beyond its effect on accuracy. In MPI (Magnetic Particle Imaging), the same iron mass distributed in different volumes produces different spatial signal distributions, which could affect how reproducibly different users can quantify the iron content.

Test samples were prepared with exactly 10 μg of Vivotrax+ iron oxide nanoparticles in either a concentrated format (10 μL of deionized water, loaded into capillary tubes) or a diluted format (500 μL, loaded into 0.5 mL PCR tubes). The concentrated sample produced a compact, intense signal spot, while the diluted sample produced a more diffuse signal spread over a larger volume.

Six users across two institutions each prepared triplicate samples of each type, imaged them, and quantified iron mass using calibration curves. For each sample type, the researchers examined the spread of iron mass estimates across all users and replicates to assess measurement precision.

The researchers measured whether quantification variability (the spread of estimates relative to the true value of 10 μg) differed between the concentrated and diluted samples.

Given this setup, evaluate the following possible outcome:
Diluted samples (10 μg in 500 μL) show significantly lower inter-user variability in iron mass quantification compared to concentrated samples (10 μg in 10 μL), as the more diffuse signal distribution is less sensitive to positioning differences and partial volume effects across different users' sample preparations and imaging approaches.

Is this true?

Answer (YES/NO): NO